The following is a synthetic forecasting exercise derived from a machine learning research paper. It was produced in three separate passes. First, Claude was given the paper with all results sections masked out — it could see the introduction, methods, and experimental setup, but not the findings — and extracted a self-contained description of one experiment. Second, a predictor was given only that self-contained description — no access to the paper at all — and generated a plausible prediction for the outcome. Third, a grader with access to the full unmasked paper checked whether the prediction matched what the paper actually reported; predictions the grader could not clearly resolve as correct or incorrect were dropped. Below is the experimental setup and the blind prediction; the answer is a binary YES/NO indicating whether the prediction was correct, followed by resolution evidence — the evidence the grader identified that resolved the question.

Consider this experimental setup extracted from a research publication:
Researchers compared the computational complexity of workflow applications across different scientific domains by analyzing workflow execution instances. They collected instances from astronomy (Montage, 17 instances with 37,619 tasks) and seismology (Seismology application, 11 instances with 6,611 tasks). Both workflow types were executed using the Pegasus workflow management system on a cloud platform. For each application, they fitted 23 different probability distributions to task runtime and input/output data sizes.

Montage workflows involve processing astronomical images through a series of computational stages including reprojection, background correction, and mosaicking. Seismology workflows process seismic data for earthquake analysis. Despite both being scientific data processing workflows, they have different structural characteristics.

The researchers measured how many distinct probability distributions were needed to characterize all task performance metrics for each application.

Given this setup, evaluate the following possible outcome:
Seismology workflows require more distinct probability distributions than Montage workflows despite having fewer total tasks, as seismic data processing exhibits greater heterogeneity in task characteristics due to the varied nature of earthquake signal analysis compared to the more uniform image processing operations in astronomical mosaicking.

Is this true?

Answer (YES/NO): NO